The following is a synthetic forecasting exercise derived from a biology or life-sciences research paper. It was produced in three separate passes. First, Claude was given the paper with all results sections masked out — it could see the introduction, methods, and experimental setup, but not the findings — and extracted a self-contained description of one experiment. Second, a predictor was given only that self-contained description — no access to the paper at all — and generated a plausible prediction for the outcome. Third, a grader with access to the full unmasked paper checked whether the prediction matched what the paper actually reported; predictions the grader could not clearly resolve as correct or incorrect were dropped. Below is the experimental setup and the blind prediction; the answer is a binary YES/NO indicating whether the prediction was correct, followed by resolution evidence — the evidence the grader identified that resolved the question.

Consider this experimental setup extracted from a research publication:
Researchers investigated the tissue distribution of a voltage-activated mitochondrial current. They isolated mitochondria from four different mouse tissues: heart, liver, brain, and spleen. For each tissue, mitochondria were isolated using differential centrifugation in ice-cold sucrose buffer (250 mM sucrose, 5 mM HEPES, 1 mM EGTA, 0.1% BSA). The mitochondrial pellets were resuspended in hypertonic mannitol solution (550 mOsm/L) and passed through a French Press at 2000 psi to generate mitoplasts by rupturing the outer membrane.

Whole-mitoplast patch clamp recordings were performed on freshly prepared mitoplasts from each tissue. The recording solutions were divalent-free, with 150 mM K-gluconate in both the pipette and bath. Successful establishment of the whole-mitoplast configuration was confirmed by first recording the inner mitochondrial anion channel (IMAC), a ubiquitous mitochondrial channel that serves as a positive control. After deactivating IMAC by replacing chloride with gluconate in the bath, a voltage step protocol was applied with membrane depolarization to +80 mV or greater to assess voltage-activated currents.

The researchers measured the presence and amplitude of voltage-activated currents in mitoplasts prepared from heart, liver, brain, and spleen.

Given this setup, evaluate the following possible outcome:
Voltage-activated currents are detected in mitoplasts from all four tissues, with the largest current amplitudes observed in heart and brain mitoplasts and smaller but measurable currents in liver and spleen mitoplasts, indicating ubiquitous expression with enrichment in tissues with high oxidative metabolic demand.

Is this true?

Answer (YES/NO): YES